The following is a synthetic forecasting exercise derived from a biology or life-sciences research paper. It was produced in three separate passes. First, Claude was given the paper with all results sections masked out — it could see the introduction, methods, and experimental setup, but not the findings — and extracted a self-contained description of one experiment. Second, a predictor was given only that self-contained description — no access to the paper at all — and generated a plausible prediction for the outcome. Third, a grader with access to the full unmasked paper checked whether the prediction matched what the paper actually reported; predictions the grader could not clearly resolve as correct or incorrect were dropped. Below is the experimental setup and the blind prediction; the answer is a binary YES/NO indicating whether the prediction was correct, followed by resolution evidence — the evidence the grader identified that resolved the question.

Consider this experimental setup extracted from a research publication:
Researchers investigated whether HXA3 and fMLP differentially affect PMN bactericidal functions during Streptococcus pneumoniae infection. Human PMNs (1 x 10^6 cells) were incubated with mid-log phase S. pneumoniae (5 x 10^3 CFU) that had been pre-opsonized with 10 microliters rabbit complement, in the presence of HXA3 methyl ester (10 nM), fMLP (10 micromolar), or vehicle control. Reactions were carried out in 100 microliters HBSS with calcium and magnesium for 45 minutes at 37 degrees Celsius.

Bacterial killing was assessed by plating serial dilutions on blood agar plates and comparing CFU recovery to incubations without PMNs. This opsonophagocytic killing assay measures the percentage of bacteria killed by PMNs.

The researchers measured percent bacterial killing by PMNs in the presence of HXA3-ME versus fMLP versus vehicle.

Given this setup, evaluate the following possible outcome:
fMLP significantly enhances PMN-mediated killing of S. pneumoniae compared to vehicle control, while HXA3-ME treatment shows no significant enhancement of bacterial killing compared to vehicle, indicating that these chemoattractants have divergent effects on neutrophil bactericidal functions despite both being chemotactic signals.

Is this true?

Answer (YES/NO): NO